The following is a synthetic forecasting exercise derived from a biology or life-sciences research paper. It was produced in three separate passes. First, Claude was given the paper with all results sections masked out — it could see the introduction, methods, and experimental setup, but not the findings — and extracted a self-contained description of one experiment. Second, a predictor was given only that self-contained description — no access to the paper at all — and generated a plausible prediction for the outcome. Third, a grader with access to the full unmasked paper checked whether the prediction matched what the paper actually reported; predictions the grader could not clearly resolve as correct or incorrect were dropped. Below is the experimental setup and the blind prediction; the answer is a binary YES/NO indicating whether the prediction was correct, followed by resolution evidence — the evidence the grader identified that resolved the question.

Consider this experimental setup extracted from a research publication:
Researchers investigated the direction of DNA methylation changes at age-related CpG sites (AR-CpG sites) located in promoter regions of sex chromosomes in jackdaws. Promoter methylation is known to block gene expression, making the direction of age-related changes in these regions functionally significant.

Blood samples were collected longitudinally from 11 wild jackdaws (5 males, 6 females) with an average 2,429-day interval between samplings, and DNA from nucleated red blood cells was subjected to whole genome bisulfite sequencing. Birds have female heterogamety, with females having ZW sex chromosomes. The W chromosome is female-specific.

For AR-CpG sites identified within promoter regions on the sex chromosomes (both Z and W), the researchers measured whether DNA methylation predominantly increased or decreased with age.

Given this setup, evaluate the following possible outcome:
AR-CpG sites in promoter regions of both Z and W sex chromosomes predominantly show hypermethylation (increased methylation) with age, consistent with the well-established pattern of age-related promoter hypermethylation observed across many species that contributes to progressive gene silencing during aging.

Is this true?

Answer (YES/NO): YES